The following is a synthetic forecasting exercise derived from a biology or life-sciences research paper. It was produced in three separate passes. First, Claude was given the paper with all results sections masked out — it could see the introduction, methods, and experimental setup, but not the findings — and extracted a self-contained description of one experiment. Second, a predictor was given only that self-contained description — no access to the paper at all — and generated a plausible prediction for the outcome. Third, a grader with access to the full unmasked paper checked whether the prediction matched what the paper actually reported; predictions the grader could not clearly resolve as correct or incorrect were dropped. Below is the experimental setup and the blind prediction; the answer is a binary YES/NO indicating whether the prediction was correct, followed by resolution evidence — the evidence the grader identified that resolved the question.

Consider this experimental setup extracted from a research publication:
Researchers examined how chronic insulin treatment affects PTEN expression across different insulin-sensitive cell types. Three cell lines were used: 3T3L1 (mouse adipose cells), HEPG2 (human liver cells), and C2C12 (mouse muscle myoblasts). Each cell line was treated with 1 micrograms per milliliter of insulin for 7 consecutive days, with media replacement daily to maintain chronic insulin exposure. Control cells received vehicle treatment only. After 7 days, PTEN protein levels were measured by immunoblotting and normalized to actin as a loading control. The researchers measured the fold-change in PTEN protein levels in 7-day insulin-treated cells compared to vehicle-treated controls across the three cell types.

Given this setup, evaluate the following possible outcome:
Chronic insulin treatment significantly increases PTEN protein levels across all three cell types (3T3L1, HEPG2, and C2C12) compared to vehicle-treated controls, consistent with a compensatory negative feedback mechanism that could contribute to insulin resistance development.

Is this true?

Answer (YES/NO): YES